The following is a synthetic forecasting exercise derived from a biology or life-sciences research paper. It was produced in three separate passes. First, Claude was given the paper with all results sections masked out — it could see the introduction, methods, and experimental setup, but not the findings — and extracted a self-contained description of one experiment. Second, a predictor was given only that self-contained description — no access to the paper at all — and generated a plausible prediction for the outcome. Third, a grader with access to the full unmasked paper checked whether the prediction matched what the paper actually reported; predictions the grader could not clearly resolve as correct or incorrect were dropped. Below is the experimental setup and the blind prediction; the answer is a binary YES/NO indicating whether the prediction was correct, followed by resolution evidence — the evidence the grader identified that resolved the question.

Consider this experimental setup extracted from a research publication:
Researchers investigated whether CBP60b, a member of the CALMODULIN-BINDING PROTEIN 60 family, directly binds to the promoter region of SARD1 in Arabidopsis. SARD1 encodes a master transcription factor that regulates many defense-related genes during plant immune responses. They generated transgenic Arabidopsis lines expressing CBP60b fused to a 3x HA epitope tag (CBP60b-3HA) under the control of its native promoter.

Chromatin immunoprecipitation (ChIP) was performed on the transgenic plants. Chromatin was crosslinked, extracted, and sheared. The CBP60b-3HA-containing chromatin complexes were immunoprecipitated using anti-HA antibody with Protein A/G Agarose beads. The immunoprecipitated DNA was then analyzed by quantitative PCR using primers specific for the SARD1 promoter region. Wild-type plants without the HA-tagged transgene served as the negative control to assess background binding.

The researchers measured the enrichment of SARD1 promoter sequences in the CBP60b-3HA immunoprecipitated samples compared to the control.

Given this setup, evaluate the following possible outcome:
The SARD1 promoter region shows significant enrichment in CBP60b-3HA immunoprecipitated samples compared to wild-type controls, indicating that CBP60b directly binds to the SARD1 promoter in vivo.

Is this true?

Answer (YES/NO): YES